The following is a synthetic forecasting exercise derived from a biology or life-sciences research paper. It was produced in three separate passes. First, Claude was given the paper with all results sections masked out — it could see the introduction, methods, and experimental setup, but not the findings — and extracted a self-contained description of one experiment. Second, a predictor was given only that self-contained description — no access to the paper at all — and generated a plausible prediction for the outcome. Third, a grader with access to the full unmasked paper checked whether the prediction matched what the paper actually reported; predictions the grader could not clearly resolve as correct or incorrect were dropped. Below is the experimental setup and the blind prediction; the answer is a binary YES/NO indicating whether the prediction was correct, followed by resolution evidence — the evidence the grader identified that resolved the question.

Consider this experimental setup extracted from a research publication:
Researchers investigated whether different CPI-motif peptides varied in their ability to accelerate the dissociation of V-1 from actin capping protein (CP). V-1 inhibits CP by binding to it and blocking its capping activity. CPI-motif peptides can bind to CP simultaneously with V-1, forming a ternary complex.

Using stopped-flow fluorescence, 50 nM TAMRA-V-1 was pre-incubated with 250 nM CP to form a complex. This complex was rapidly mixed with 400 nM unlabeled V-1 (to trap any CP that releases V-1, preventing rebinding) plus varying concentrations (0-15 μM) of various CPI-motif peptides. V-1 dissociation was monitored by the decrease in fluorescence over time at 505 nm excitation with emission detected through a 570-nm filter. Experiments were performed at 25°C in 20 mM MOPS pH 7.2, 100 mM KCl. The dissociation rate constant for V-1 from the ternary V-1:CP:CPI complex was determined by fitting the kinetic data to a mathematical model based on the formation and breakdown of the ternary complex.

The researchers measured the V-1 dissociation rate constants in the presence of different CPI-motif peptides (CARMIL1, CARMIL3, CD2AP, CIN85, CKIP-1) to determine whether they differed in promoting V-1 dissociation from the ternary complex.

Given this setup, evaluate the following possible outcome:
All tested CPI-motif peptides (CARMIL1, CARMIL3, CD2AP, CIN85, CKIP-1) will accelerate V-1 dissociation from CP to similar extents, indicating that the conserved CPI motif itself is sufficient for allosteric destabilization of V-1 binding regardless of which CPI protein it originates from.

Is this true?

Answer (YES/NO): NO